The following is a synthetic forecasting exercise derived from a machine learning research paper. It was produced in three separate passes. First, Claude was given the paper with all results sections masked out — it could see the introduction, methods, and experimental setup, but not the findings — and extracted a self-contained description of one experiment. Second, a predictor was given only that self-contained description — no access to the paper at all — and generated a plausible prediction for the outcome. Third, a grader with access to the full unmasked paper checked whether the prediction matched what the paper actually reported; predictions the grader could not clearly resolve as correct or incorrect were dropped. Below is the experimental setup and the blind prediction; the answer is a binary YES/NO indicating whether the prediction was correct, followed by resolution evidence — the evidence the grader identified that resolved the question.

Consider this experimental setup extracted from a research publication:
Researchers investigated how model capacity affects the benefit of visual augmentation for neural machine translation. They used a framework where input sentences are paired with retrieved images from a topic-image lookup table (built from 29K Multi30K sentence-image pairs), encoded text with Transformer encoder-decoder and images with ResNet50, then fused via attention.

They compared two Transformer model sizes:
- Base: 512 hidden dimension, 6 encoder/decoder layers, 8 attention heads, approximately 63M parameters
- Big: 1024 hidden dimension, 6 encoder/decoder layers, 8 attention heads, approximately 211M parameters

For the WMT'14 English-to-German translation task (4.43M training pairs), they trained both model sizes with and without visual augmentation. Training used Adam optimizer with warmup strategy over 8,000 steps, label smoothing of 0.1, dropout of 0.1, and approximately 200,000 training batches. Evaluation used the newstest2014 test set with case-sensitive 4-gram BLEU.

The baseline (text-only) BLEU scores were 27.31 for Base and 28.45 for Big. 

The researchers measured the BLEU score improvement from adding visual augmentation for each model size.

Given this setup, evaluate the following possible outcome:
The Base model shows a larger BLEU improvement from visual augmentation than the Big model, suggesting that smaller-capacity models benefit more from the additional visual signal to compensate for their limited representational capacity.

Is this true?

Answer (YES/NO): YES